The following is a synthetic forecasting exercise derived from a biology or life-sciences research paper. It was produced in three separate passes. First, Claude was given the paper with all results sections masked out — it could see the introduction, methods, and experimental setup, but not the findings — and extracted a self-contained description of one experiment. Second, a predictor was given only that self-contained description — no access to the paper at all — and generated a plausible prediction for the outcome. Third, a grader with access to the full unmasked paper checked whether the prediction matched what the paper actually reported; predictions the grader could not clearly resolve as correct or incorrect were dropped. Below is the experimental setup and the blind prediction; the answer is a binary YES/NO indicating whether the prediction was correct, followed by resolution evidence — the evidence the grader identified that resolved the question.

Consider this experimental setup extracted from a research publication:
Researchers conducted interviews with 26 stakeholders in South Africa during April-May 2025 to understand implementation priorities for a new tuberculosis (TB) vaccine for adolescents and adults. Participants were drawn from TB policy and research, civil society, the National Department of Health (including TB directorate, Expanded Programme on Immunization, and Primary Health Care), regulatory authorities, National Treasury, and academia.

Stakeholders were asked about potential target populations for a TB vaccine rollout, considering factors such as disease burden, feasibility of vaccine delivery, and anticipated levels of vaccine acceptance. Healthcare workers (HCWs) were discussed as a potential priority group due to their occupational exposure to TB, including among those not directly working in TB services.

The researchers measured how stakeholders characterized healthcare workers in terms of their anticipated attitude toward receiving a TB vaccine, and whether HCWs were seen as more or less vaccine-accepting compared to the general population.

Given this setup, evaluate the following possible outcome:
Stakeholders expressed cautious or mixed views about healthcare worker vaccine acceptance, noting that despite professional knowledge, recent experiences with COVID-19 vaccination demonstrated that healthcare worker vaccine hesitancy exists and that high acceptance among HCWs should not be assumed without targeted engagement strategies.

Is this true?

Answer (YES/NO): YES